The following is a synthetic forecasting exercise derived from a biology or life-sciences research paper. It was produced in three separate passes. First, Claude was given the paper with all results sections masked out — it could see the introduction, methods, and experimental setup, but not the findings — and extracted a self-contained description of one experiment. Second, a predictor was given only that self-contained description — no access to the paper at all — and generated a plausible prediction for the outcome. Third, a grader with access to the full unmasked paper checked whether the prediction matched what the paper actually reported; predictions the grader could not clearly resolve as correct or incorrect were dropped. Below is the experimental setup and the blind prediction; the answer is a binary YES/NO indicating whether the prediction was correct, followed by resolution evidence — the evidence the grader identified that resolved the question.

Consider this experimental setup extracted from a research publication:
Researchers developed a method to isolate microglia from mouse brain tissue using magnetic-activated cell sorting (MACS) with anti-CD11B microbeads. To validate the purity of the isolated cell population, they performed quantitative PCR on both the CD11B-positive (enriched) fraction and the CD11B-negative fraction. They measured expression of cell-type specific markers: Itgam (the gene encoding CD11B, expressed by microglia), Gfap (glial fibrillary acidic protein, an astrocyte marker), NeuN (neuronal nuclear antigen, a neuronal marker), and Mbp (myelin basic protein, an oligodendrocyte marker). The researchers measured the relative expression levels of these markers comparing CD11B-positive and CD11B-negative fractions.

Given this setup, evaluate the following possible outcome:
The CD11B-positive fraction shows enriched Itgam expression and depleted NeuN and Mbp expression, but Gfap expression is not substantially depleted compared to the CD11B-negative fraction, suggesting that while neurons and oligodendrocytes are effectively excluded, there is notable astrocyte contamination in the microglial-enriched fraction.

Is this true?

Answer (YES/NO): NO